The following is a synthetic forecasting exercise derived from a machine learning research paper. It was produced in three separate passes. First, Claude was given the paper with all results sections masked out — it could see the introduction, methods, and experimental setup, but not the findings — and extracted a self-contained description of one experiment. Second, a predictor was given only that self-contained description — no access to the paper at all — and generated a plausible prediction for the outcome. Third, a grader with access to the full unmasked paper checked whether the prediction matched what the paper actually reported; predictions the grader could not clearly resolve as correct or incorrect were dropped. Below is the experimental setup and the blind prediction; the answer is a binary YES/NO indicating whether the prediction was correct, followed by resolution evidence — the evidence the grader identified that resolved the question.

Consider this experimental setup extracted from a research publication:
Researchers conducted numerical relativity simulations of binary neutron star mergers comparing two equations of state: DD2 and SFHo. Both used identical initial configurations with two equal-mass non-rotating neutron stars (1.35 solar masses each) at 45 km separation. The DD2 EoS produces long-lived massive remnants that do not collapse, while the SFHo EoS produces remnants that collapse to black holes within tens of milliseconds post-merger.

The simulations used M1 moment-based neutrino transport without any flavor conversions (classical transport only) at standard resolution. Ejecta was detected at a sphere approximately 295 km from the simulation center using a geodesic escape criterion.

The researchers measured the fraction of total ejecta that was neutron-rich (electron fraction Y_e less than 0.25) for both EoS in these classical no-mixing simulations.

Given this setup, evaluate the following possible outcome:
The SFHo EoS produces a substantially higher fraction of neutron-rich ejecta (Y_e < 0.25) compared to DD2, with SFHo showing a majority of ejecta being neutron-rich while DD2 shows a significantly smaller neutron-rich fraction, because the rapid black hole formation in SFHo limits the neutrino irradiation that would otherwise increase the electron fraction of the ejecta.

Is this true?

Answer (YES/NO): NO